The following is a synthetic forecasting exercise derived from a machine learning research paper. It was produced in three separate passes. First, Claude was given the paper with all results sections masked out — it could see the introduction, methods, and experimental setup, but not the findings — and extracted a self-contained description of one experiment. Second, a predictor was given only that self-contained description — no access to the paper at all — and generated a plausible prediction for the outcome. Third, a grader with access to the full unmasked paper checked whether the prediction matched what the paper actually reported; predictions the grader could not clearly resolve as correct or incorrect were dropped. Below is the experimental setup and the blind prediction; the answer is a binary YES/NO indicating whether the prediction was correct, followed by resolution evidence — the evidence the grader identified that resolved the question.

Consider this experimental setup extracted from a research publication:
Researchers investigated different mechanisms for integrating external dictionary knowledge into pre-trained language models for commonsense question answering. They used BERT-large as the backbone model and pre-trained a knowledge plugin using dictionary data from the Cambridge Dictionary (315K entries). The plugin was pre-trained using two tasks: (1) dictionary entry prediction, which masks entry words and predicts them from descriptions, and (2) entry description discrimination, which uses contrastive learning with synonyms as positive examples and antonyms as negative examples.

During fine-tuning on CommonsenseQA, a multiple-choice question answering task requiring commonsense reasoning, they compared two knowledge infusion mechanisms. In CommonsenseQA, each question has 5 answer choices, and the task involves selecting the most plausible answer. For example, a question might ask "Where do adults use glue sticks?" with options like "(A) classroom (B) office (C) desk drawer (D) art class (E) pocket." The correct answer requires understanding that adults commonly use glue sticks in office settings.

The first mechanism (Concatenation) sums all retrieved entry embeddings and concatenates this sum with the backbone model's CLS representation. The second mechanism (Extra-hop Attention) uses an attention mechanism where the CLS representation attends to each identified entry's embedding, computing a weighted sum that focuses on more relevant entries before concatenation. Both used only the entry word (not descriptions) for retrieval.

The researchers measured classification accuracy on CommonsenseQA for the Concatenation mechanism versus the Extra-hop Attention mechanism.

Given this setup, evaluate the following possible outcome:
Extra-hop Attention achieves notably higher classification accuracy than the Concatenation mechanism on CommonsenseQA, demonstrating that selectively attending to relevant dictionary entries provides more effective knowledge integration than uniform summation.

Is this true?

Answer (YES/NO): YES